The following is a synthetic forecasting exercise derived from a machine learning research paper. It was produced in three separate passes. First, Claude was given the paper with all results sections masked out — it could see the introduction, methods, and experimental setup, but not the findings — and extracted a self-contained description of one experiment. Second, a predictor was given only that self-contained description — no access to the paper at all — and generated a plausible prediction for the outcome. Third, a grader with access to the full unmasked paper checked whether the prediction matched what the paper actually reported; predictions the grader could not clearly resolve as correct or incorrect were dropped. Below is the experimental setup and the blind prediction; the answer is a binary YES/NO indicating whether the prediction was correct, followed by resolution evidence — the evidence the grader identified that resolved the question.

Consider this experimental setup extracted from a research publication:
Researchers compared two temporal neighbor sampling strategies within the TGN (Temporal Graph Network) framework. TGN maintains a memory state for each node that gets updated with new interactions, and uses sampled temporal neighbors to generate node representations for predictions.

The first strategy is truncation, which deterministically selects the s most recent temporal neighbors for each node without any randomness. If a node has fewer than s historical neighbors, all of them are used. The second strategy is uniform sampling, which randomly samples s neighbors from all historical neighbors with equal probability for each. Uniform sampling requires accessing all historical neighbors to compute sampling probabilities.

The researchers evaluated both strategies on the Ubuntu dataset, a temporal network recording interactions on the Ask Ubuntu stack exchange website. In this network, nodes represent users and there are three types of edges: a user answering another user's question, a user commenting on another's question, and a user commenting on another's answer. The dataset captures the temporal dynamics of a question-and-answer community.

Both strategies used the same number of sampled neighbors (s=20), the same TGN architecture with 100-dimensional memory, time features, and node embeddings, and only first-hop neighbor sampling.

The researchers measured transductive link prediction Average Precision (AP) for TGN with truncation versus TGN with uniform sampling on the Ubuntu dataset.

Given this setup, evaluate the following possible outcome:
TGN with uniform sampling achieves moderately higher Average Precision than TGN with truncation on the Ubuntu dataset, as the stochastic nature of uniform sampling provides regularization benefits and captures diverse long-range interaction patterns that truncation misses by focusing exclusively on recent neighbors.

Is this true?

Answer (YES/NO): YES